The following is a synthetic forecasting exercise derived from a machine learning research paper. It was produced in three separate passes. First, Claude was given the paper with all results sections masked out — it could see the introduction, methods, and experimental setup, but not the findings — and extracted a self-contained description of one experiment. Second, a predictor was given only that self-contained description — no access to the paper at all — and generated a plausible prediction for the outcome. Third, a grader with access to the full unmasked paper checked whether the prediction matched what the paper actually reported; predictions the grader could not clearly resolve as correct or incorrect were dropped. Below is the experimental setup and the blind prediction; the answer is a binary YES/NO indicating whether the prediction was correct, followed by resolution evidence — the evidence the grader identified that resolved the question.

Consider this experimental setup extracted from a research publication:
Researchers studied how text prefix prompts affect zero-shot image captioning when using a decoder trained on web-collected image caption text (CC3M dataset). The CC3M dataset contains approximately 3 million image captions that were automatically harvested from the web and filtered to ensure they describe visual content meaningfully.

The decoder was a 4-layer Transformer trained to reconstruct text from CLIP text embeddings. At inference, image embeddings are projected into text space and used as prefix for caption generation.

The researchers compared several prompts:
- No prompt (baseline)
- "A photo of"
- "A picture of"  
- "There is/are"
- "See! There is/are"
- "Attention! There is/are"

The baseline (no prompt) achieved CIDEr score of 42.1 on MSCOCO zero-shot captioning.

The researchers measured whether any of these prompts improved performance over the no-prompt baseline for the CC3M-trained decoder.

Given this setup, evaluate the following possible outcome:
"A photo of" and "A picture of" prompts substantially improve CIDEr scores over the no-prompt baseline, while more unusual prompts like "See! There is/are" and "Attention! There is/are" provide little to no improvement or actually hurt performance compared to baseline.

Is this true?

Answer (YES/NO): NO